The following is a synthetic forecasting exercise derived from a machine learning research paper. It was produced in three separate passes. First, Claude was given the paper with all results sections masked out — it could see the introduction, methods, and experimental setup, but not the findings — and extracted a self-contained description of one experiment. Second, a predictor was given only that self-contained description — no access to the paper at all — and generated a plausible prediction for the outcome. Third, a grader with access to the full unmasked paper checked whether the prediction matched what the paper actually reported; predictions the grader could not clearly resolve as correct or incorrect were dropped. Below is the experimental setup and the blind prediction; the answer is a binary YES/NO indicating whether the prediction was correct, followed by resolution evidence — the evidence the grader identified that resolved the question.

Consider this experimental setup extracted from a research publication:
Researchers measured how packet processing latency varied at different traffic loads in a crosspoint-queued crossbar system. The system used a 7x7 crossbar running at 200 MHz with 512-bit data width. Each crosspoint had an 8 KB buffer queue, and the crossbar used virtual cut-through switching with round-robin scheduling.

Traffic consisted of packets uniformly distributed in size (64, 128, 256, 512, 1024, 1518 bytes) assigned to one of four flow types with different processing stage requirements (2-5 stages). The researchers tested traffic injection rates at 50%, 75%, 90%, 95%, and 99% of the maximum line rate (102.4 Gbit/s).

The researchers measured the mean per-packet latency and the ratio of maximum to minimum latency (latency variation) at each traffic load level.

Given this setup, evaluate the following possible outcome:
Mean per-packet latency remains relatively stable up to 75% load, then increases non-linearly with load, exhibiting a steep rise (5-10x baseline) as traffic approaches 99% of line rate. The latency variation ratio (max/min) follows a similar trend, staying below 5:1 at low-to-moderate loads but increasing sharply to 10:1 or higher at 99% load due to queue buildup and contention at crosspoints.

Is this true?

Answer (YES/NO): NO